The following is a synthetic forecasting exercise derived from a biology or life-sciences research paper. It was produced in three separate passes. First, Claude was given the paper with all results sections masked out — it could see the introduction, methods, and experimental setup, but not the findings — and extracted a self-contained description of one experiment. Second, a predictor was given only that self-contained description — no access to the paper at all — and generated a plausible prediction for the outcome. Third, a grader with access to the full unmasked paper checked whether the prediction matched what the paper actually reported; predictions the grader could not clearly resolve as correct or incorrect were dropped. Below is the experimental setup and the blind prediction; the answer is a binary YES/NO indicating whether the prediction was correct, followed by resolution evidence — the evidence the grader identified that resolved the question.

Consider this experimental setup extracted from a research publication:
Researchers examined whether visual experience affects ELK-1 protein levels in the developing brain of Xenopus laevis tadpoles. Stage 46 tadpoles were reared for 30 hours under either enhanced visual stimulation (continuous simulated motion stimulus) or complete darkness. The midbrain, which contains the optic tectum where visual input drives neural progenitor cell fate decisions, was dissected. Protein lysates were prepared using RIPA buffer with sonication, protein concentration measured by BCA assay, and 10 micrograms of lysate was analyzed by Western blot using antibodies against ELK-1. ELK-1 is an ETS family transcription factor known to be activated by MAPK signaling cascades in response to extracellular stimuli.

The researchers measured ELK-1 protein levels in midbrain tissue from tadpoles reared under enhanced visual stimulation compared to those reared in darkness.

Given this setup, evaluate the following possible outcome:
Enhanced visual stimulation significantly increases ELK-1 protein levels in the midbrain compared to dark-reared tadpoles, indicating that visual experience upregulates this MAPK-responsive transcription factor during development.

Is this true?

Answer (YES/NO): NO